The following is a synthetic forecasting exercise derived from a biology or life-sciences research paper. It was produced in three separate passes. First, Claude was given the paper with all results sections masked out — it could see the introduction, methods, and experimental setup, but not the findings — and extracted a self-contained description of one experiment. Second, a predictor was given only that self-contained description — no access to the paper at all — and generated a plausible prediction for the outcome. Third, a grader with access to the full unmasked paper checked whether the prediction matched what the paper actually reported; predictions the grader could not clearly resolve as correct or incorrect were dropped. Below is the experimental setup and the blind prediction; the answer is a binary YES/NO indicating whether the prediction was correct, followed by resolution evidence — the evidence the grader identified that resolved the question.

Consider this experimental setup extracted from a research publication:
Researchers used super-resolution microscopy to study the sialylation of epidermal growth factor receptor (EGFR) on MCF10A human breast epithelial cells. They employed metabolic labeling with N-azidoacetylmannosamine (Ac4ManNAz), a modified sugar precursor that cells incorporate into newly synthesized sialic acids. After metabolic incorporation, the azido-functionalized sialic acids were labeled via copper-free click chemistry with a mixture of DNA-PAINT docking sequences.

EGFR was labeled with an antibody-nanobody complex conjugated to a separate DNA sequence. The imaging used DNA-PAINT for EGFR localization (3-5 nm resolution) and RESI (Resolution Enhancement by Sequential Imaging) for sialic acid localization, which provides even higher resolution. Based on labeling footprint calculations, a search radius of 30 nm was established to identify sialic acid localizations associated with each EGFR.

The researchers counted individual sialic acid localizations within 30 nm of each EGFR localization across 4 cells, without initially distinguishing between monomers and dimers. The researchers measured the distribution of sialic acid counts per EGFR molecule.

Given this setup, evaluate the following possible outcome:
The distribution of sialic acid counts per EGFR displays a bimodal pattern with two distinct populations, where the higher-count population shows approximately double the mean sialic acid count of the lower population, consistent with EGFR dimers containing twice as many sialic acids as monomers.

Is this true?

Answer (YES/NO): NO